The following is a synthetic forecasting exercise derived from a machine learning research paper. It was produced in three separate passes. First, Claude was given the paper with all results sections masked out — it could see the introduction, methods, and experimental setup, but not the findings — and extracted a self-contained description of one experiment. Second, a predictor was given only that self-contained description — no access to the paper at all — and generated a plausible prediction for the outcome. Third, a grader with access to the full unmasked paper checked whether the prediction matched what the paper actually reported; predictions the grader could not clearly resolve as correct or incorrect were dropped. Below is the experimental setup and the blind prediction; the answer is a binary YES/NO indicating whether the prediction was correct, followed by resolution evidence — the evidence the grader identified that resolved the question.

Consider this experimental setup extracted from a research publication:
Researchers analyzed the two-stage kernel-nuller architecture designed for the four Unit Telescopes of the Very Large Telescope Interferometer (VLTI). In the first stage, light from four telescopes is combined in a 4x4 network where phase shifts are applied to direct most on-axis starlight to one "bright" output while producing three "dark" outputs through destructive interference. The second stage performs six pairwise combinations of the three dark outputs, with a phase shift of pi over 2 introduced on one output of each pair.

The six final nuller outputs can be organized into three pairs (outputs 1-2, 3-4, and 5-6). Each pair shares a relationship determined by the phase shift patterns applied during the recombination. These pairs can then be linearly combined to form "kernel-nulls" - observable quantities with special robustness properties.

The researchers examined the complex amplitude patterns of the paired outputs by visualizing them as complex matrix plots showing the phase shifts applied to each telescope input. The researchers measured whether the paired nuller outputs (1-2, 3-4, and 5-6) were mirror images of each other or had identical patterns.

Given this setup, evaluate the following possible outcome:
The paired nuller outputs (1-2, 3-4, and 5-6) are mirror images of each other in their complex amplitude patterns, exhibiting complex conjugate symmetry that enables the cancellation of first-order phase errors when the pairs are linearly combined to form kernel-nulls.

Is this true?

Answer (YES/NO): NO